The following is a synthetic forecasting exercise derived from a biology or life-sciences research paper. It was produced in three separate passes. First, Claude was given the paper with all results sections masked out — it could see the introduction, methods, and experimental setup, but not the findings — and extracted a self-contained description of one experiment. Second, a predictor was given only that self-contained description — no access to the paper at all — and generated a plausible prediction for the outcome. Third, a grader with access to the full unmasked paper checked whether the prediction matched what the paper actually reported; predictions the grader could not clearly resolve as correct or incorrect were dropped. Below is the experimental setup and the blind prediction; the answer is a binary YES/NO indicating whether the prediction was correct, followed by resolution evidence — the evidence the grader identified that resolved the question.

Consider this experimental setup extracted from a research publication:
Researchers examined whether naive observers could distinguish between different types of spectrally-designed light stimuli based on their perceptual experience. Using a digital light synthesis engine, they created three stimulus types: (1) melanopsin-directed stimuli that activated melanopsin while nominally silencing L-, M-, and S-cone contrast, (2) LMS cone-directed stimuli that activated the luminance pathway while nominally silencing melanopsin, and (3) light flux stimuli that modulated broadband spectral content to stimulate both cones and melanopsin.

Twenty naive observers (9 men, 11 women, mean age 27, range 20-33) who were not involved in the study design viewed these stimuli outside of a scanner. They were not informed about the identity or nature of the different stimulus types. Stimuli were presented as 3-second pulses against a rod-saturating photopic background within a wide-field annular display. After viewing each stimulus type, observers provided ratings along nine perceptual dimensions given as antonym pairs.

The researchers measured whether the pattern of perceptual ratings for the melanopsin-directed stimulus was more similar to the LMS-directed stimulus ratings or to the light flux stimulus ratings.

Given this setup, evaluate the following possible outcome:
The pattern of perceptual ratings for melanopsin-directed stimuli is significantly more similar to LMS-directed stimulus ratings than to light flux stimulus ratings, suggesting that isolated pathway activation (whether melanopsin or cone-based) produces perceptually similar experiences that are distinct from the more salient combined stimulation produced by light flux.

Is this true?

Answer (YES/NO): NO